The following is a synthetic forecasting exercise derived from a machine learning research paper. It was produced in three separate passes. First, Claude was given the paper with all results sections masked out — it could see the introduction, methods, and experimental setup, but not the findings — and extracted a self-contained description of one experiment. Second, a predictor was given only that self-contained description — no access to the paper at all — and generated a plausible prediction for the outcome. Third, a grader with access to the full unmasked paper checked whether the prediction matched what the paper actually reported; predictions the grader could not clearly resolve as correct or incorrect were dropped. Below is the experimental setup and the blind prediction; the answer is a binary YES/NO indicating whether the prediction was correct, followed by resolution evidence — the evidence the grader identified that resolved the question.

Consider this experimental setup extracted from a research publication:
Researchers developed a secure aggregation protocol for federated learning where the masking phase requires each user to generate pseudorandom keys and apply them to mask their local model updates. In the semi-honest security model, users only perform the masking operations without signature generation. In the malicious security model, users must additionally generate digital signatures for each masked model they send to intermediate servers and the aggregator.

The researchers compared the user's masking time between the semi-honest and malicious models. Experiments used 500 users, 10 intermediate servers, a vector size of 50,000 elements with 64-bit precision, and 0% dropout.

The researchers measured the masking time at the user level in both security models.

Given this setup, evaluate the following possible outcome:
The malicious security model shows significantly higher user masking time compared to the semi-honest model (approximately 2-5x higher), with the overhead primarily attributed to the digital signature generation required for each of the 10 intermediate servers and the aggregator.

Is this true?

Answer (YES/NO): NO